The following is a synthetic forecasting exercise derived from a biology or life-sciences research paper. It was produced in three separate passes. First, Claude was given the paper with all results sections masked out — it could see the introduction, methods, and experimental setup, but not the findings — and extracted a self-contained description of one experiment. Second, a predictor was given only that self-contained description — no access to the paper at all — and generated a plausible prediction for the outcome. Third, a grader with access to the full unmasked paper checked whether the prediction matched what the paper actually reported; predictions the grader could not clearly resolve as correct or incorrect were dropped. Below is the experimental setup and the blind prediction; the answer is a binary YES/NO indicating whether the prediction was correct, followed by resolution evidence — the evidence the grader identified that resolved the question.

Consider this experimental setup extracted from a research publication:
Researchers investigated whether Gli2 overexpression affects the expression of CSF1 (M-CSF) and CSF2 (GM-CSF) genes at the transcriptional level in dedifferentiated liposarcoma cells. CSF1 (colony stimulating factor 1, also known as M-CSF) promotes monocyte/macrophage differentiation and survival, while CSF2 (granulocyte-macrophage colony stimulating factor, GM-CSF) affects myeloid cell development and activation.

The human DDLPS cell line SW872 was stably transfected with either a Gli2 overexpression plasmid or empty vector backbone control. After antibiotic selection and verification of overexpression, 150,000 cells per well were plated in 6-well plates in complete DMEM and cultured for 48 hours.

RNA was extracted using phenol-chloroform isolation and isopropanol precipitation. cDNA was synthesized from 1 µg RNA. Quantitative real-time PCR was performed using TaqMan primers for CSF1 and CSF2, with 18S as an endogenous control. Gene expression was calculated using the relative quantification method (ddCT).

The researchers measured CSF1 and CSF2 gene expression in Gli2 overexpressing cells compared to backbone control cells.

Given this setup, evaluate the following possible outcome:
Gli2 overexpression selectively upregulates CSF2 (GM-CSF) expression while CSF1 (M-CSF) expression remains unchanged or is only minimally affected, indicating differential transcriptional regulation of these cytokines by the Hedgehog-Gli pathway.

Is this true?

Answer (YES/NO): NO